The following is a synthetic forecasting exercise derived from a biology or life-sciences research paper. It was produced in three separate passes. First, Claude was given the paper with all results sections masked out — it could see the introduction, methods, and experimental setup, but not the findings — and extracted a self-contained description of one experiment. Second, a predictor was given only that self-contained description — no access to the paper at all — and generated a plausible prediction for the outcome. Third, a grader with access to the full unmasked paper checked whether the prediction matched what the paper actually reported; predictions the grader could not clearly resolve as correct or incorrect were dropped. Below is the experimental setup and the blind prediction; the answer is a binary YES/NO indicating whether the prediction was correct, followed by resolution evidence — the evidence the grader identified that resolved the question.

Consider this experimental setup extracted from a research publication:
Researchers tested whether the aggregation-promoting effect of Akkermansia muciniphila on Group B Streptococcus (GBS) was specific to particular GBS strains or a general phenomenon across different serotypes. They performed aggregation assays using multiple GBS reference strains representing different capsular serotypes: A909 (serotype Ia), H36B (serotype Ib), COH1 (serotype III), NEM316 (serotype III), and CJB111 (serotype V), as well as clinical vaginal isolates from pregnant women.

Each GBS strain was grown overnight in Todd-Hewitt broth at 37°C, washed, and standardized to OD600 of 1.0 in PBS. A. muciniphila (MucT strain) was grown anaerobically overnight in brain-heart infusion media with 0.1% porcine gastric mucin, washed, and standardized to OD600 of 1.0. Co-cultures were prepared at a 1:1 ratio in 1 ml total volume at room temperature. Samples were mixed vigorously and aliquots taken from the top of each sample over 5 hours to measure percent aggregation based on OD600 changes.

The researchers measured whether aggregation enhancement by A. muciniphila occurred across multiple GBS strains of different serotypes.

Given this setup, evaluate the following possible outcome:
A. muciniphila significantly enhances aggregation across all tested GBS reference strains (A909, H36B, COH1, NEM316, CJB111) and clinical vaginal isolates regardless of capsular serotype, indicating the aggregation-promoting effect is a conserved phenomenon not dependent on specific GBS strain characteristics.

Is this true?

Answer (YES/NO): NO